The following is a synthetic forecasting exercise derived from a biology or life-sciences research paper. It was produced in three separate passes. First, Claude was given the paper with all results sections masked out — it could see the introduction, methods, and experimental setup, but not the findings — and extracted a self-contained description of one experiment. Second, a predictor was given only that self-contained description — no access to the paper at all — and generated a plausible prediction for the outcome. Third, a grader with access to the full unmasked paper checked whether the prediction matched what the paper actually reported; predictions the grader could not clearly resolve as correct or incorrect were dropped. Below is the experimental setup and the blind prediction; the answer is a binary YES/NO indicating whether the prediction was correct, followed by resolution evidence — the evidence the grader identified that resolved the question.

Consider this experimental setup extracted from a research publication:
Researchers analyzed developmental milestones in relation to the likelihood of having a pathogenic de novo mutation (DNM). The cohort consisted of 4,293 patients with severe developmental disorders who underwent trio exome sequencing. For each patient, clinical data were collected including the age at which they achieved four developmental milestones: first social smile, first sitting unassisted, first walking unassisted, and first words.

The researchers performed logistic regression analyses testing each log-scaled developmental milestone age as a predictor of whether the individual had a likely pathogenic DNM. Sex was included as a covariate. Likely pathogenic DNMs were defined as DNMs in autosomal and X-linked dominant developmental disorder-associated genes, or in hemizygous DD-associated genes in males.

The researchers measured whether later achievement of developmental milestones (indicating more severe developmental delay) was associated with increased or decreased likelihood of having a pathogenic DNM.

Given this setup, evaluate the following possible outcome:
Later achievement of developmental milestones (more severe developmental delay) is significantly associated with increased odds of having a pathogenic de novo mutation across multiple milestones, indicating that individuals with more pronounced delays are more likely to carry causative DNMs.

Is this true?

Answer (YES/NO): NO